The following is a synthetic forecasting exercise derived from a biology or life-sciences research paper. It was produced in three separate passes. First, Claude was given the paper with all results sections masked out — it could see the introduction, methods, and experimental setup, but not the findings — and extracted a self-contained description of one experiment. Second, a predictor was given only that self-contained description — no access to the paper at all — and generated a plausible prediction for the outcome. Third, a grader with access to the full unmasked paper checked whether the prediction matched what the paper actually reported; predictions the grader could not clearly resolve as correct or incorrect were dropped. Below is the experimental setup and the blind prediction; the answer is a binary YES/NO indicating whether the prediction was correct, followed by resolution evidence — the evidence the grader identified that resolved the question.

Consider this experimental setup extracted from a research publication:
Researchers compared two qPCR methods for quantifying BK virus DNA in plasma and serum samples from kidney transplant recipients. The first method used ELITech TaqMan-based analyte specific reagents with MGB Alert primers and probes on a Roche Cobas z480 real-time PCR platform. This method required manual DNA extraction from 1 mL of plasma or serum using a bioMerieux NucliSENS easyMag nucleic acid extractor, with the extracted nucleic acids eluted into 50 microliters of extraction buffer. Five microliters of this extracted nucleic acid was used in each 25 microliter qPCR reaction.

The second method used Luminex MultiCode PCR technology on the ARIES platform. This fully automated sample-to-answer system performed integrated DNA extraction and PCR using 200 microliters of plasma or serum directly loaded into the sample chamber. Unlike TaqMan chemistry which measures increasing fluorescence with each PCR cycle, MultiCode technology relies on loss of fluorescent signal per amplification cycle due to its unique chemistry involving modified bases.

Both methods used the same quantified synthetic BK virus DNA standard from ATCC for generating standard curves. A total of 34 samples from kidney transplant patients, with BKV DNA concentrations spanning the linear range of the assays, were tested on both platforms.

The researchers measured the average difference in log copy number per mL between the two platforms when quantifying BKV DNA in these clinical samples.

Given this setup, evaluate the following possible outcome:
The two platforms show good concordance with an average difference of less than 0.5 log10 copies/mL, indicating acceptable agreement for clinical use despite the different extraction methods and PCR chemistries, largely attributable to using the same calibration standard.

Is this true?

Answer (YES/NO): YES